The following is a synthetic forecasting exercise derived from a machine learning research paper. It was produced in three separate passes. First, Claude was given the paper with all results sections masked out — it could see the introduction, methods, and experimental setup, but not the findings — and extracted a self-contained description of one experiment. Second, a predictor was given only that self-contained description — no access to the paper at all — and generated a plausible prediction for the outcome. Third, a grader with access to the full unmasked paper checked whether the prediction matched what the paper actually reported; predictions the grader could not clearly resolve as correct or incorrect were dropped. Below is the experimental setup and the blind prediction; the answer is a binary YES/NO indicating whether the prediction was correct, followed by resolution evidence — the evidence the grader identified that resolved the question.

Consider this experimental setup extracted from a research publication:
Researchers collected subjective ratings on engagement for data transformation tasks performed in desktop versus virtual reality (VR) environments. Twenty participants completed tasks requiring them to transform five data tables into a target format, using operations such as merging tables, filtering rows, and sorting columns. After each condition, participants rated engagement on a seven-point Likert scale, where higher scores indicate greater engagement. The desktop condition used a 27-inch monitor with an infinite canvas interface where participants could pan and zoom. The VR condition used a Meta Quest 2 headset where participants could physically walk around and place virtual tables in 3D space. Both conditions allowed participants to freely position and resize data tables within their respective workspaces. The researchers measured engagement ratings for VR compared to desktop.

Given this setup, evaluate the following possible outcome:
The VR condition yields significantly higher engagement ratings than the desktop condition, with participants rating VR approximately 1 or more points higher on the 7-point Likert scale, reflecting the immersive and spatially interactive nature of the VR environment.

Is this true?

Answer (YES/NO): YES